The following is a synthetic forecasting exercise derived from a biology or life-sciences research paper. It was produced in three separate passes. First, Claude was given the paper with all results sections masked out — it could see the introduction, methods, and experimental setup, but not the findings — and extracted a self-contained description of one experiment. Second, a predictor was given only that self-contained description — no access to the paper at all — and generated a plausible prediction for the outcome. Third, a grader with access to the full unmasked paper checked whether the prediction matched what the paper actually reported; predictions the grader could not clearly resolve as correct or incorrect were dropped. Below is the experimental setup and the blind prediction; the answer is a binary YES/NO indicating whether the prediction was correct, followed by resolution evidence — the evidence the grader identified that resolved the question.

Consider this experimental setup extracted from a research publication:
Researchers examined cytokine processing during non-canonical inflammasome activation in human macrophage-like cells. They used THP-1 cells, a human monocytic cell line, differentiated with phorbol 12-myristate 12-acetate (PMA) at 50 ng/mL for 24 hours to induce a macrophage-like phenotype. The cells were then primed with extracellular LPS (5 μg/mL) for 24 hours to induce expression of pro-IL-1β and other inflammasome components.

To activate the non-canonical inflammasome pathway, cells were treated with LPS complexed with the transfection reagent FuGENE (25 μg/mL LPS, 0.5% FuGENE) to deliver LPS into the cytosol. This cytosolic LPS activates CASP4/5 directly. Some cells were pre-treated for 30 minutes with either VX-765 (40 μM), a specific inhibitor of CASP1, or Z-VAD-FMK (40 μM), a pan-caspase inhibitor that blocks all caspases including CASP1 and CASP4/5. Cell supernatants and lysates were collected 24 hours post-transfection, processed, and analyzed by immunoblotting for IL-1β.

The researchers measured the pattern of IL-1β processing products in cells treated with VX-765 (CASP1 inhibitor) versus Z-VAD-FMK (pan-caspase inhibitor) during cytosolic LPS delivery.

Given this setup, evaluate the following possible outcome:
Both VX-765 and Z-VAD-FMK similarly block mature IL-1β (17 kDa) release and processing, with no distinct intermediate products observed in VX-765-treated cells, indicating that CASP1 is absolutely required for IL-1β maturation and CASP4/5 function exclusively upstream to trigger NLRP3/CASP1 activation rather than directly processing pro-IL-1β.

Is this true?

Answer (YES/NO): NO